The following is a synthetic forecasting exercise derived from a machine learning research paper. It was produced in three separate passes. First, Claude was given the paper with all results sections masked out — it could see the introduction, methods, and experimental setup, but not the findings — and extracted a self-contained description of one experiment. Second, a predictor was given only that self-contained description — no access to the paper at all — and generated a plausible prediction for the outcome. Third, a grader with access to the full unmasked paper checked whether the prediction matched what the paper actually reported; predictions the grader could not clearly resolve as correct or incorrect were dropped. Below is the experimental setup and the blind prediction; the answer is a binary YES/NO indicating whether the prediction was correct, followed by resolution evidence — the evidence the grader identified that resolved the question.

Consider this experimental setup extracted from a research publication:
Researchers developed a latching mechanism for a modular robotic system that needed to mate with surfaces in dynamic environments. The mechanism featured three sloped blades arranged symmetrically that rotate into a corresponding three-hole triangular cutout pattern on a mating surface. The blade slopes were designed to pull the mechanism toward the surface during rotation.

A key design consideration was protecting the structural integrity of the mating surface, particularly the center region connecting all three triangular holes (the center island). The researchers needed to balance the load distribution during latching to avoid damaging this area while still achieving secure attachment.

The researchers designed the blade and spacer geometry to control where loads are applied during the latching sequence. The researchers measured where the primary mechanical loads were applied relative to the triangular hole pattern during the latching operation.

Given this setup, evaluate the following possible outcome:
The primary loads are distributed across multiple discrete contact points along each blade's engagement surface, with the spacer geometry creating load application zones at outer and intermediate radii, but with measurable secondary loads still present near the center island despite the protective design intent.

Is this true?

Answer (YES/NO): NO